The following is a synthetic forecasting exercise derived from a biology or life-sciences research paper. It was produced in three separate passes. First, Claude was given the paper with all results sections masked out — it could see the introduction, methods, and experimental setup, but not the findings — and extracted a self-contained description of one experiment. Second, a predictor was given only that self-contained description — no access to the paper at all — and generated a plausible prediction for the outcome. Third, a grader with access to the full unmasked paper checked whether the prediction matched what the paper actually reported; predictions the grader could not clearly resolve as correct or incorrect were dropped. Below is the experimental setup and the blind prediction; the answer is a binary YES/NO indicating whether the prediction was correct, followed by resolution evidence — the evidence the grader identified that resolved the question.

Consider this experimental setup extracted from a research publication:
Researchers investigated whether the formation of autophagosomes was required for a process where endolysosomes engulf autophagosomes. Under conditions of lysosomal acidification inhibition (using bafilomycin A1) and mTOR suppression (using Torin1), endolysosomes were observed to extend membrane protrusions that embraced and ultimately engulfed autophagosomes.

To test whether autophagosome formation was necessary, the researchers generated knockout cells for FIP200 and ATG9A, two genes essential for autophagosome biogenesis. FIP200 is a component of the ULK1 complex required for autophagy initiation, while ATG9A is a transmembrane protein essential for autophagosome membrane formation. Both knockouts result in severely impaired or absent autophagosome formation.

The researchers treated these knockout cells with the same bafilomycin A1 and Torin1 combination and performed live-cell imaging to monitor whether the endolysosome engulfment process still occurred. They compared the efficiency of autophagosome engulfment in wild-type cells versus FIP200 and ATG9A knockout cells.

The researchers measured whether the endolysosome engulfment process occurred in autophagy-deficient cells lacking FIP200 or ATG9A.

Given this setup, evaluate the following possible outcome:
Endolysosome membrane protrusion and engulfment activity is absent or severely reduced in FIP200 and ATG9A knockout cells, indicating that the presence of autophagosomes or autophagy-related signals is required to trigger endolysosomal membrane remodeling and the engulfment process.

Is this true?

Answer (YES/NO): YES